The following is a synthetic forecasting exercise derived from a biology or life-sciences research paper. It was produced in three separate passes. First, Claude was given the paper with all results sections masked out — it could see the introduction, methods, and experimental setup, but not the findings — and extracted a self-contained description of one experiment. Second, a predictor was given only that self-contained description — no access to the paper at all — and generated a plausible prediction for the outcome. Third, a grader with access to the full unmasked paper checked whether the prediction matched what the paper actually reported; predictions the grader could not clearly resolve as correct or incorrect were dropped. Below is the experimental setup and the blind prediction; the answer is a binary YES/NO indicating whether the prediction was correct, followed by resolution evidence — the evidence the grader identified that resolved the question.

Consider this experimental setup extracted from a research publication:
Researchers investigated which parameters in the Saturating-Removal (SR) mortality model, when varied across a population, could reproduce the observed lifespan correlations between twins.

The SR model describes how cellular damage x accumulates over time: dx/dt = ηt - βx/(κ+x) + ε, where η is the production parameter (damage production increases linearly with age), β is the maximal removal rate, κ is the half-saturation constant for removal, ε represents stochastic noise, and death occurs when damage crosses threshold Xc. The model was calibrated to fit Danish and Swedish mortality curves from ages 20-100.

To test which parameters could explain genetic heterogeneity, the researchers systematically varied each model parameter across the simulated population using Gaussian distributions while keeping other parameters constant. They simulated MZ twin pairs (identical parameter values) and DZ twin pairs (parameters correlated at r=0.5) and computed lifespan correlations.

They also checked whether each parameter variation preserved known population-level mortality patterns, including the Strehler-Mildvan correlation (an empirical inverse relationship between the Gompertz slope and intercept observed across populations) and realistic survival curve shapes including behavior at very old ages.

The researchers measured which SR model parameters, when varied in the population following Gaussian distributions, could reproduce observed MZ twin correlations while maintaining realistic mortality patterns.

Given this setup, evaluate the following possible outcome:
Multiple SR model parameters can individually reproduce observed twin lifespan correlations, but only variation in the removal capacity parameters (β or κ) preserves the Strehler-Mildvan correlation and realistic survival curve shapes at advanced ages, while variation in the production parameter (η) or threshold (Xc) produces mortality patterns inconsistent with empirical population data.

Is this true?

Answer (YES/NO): NO